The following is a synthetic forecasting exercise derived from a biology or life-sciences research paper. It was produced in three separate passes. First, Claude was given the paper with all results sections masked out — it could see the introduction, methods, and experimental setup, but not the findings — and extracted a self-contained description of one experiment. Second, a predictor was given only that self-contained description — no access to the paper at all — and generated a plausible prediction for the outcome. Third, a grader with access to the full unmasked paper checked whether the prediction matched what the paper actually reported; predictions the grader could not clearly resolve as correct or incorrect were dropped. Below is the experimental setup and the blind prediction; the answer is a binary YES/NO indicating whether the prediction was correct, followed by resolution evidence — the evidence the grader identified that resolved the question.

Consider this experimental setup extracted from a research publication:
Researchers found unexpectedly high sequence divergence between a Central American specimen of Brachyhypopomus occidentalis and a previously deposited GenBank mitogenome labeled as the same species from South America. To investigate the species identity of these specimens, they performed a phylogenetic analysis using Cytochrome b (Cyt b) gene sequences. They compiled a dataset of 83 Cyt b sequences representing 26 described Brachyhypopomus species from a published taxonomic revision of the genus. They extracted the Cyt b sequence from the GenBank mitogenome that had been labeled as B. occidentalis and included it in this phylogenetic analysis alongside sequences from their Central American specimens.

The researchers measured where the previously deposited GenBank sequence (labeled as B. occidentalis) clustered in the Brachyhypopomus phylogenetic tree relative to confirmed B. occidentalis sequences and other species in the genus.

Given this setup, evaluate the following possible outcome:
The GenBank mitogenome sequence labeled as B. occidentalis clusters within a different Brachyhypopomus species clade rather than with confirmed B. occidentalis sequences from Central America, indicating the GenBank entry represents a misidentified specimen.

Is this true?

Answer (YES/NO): YES